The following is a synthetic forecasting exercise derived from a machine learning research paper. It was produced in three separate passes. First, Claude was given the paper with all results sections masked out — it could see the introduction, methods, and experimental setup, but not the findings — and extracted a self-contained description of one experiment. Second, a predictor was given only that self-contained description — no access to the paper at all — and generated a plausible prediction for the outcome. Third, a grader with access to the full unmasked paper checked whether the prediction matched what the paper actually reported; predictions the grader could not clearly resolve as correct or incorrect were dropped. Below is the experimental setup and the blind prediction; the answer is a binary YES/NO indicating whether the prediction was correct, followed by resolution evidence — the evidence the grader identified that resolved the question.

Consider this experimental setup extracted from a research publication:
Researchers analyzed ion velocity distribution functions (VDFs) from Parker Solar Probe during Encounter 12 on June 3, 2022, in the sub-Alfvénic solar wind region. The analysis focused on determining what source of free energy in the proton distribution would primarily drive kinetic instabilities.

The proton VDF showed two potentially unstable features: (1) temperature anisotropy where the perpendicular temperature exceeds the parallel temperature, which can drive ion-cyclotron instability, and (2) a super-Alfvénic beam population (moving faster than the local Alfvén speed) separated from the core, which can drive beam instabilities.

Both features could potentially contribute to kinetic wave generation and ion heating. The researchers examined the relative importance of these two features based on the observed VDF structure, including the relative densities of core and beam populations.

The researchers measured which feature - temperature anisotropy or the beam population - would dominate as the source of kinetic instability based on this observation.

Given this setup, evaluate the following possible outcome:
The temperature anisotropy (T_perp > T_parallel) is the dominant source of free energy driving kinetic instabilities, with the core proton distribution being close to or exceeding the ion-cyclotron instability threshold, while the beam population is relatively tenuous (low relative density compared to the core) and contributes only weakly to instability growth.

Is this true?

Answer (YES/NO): YES